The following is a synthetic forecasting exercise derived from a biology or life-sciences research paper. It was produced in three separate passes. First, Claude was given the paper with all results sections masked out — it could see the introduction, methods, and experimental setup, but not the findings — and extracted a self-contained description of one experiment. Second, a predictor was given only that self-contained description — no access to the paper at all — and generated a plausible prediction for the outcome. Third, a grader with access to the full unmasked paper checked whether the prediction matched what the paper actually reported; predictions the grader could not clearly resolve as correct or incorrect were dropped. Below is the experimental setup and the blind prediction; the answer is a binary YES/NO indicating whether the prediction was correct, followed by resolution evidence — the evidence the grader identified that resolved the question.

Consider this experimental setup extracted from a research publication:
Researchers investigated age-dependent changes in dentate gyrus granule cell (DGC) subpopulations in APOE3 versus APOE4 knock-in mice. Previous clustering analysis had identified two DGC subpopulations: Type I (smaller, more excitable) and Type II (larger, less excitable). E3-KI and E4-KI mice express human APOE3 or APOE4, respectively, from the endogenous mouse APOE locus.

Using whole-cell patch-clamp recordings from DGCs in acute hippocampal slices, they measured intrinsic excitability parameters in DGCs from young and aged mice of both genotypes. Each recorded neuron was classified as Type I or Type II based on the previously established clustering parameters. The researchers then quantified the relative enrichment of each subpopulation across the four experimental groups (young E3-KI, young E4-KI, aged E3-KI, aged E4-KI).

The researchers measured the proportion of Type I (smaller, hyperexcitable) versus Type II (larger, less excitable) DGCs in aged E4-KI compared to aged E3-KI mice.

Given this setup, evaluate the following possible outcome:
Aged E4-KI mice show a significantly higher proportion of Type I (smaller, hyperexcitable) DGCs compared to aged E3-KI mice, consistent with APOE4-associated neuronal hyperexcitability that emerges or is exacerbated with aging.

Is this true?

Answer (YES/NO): YES